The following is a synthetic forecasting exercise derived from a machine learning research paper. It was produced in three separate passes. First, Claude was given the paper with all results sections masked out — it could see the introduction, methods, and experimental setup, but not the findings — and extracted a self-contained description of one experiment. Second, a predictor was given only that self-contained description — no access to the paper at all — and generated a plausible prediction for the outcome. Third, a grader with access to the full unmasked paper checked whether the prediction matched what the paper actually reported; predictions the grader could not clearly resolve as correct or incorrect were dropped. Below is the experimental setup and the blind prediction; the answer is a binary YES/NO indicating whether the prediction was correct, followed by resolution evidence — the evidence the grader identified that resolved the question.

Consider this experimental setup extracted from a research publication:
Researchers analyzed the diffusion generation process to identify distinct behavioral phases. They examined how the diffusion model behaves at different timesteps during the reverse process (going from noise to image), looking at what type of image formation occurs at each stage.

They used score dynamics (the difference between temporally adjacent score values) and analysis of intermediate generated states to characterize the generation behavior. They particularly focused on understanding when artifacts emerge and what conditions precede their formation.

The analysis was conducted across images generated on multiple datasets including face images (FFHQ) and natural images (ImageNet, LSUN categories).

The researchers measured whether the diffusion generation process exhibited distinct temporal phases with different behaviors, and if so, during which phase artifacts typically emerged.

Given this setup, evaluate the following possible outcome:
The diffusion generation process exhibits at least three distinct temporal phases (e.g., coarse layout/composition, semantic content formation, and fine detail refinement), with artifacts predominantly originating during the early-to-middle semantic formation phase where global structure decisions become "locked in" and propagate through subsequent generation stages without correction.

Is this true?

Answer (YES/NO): NO